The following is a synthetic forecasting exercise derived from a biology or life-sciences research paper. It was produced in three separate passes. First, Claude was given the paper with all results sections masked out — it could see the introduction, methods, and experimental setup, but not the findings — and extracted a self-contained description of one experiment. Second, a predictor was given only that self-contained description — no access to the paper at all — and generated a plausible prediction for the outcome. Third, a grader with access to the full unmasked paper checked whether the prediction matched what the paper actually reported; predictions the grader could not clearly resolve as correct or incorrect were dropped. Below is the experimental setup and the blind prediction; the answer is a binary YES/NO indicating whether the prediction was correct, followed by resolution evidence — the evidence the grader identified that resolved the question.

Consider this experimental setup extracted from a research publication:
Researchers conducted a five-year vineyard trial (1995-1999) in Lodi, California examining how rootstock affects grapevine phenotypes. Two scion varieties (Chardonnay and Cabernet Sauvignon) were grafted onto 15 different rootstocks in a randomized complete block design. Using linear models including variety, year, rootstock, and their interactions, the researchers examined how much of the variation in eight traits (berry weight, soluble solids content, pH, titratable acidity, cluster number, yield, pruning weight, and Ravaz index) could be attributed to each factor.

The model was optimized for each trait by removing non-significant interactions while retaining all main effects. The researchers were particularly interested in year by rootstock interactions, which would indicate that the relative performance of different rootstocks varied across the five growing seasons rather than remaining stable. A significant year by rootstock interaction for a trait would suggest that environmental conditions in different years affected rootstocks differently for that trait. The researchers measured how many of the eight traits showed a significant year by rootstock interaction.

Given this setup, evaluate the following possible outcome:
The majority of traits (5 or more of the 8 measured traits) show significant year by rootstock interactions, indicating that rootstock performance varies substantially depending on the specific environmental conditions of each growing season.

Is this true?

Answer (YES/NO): NO